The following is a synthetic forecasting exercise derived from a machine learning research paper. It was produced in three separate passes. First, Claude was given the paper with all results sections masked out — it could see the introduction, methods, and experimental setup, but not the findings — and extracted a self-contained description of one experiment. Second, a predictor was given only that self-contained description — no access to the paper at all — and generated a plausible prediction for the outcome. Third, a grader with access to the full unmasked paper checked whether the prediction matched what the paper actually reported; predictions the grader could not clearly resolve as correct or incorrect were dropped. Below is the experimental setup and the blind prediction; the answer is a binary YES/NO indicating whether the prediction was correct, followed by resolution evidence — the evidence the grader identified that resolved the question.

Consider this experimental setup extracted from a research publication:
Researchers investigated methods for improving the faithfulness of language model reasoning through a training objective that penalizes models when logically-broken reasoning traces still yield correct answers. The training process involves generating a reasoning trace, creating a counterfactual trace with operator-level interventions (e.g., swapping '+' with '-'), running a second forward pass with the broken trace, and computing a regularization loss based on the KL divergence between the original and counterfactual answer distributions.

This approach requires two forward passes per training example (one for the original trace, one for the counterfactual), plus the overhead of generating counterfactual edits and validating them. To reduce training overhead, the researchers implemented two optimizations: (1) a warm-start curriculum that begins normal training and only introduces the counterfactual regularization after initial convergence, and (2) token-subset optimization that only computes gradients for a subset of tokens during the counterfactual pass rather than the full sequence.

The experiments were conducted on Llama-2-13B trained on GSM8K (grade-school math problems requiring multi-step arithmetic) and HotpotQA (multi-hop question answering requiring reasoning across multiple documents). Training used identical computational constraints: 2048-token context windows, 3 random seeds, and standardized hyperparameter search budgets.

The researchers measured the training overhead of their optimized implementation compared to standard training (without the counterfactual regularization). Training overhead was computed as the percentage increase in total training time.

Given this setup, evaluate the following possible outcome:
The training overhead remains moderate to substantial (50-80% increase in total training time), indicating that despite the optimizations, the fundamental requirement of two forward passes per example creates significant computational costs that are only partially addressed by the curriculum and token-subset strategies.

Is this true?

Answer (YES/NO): NO